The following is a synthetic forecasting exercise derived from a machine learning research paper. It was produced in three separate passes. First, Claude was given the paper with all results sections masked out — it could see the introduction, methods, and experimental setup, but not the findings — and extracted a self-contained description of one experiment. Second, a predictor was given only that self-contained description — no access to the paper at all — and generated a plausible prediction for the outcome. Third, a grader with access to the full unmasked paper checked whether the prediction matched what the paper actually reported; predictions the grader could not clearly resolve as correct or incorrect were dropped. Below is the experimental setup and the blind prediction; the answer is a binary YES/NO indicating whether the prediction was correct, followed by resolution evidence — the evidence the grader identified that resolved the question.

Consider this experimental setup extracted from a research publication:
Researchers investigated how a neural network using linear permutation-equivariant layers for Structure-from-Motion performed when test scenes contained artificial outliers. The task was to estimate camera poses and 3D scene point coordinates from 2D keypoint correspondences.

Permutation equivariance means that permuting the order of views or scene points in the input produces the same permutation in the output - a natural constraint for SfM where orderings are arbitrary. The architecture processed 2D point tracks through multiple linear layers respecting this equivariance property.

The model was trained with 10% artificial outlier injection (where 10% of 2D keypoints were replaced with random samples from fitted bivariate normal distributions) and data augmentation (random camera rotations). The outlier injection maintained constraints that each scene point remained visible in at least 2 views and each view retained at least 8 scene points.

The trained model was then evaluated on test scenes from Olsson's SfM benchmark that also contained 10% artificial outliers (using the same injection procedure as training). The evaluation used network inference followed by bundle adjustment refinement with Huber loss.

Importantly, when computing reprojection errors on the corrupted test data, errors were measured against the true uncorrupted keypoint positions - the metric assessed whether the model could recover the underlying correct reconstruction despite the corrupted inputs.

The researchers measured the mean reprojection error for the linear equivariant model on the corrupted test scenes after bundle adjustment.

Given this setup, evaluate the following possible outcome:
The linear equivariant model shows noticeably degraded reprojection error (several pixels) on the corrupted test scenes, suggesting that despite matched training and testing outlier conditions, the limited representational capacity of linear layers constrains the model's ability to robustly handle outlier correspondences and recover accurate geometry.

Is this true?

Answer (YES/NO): YES